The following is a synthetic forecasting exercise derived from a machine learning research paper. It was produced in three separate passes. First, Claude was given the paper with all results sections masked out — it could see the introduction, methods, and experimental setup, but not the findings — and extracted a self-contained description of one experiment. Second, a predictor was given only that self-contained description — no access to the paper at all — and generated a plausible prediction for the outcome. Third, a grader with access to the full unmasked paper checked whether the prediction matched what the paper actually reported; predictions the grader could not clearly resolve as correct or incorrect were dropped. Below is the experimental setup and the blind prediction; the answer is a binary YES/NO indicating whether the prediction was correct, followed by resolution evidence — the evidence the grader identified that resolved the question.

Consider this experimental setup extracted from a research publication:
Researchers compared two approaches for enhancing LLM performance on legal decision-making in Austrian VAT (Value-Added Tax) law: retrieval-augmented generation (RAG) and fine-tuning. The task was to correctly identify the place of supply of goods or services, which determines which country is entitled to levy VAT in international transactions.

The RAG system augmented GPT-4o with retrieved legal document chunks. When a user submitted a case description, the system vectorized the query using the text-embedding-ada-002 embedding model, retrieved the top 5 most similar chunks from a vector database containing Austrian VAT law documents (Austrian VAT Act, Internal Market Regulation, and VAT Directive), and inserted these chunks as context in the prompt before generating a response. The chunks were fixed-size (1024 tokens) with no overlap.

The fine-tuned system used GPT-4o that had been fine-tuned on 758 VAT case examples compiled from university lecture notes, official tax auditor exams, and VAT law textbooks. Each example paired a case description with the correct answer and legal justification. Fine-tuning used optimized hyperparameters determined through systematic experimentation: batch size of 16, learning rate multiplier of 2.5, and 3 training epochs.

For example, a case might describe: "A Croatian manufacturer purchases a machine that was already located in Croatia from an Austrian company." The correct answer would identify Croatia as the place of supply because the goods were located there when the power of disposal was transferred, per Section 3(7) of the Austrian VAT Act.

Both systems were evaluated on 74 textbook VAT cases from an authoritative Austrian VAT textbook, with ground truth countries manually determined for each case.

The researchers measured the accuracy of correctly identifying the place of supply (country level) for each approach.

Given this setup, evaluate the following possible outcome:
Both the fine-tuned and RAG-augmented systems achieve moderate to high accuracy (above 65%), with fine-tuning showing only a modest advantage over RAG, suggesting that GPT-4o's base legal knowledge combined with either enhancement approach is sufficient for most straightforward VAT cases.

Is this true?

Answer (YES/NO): NO